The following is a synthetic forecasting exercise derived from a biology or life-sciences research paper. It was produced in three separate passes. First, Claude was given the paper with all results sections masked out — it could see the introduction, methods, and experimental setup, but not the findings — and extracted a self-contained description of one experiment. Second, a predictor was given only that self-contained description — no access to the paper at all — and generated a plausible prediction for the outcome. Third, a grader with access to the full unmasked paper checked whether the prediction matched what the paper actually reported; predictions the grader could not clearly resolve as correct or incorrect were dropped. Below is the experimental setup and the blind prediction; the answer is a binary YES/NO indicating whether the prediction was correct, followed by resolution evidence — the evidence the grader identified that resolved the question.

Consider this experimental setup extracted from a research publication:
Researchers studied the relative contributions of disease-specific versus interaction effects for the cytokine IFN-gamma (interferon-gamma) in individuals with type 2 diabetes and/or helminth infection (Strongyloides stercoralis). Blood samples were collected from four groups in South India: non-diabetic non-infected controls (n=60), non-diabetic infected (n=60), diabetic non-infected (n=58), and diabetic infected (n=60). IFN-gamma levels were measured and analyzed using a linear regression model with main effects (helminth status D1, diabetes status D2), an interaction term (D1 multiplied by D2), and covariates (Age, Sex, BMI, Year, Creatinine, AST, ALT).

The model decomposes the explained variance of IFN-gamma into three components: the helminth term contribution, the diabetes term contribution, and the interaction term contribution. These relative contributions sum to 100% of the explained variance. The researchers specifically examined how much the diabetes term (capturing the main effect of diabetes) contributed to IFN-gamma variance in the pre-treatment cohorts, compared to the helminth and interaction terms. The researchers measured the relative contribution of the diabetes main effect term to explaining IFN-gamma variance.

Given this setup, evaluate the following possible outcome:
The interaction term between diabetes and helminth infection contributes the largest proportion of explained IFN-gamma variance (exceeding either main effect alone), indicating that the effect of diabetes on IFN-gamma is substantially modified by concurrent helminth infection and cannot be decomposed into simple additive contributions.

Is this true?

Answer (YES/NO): YES